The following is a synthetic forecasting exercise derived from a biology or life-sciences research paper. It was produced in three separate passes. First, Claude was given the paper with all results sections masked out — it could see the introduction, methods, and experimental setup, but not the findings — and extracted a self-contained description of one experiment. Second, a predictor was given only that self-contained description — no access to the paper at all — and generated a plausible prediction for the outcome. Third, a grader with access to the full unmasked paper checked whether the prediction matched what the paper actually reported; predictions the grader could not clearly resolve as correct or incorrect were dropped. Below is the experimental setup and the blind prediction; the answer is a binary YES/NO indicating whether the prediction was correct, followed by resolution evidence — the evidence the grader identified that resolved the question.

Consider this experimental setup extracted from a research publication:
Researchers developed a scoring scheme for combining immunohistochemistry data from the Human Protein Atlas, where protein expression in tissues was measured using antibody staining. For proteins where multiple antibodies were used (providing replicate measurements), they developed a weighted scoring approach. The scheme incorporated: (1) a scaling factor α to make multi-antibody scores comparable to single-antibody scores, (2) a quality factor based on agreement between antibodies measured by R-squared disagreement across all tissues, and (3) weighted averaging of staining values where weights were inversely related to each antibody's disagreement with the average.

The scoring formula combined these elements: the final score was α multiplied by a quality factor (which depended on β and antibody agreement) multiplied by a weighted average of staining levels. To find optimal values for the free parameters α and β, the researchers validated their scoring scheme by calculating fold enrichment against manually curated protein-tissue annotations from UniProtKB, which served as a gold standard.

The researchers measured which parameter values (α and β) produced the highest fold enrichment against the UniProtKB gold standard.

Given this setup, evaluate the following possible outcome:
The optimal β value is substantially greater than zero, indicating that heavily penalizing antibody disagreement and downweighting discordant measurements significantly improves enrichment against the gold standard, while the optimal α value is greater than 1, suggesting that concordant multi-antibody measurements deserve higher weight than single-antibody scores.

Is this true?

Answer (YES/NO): NO